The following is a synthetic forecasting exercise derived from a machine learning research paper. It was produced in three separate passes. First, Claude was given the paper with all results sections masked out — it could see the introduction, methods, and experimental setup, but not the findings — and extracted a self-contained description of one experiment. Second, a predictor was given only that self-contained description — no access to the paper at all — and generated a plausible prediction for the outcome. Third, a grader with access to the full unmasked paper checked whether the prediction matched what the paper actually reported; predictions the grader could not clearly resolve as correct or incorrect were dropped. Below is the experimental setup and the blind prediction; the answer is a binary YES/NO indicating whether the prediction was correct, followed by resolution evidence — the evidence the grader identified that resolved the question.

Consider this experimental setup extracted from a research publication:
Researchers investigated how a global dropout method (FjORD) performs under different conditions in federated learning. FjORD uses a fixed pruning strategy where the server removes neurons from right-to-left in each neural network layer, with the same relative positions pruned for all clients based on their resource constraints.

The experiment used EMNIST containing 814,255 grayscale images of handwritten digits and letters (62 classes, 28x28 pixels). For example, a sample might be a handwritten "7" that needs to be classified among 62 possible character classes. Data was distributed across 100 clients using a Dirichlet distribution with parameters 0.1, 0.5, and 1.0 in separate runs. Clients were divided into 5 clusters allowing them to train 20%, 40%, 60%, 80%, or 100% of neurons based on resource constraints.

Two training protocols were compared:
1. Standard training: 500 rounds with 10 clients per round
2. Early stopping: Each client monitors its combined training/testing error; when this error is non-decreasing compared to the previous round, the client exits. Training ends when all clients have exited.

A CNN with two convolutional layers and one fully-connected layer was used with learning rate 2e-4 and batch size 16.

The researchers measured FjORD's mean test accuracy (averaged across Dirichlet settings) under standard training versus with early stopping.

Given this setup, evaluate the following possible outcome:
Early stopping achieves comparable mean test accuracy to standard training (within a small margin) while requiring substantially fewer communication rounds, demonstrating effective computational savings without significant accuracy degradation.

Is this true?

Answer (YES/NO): NO